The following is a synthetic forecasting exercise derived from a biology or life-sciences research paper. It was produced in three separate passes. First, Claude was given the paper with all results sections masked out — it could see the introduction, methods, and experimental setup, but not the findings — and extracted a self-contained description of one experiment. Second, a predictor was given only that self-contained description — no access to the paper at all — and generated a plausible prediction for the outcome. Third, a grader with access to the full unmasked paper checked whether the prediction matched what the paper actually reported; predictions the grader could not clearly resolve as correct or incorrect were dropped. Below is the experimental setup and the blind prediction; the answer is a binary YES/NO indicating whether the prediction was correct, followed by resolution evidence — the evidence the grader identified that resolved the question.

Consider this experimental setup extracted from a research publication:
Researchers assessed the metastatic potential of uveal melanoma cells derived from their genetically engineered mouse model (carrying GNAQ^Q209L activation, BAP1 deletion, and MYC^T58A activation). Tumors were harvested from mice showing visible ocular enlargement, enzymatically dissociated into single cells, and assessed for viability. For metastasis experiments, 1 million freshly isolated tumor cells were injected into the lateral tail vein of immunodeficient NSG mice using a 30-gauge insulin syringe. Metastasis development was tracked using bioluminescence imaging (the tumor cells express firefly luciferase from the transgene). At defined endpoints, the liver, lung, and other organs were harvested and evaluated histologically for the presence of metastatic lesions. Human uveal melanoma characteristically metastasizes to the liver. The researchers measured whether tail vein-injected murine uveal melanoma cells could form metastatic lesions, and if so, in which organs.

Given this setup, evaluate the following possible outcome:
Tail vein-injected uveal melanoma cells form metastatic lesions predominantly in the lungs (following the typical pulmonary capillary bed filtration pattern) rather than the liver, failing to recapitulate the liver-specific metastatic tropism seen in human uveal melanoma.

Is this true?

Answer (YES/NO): NO